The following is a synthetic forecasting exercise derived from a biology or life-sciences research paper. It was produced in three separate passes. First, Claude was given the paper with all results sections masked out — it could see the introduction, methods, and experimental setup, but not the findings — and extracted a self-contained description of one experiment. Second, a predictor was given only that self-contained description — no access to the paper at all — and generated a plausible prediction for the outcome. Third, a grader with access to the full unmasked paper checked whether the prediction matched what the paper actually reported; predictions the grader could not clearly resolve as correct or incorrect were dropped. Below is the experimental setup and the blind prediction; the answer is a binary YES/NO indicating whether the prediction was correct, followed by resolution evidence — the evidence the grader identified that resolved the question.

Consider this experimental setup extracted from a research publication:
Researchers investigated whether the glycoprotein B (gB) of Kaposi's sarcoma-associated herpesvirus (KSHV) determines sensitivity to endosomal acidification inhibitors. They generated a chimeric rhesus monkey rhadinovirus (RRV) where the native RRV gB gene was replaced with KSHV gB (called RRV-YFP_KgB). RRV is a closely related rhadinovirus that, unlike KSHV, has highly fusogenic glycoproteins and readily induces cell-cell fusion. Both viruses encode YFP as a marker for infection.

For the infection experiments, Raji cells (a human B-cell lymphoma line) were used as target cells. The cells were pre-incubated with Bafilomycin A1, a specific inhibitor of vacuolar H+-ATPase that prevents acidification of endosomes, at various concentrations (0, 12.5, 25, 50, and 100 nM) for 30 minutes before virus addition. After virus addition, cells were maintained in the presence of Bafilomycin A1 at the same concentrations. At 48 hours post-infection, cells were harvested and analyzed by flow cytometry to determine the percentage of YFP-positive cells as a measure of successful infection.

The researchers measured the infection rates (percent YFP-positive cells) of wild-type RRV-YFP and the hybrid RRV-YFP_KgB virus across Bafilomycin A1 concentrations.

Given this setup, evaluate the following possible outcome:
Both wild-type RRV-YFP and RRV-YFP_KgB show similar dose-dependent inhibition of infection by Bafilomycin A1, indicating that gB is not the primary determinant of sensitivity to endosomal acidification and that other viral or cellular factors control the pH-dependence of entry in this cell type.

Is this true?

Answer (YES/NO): NO